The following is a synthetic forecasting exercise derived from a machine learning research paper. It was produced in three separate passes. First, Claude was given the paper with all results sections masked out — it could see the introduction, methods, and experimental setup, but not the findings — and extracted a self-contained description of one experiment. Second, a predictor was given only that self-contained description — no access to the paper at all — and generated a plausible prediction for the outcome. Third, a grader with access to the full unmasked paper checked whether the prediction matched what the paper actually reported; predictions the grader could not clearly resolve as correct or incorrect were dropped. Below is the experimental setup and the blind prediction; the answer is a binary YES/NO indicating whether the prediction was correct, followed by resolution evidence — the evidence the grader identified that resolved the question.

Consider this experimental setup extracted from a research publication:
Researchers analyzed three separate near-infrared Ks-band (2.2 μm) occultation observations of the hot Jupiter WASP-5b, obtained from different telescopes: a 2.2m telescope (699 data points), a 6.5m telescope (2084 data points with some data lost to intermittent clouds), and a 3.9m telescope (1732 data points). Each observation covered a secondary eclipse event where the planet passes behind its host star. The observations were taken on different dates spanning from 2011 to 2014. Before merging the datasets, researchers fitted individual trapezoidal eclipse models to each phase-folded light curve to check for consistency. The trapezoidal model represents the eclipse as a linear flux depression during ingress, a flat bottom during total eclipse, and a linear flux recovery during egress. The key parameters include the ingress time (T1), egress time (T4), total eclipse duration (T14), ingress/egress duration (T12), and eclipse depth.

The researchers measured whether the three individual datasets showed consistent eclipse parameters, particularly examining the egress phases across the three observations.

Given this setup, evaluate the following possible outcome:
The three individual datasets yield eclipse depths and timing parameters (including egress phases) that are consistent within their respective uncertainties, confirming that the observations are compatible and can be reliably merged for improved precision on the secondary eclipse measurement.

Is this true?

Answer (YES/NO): YES